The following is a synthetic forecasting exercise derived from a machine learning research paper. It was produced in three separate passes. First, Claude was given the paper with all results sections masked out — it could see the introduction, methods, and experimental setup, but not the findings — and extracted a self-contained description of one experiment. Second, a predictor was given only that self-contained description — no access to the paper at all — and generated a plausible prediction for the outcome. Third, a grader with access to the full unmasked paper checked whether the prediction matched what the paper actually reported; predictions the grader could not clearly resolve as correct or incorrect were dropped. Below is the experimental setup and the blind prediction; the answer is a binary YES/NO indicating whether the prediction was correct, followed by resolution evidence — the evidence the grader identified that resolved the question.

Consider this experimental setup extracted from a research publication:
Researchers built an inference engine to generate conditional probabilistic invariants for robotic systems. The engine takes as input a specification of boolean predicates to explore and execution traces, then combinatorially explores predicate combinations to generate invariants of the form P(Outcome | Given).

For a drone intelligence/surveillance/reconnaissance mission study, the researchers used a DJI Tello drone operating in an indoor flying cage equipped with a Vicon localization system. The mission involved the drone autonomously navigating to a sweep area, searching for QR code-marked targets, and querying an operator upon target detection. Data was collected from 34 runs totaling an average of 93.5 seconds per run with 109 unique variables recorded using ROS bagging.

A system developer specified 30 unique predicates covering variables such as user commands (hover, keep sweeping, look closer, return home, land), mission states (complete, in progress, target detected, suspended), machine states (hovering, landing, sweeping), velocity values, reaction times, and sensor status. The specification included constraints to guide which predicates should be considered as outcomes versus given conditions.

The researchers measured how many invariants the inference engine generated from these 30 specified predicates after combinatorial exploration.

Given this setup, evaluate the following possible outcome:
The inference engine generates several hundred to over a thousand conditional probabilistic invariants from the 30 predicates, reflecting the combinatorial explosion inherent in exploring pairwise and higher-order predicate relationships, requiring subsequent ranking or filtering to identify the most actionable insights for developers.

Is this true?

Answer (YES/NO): NO